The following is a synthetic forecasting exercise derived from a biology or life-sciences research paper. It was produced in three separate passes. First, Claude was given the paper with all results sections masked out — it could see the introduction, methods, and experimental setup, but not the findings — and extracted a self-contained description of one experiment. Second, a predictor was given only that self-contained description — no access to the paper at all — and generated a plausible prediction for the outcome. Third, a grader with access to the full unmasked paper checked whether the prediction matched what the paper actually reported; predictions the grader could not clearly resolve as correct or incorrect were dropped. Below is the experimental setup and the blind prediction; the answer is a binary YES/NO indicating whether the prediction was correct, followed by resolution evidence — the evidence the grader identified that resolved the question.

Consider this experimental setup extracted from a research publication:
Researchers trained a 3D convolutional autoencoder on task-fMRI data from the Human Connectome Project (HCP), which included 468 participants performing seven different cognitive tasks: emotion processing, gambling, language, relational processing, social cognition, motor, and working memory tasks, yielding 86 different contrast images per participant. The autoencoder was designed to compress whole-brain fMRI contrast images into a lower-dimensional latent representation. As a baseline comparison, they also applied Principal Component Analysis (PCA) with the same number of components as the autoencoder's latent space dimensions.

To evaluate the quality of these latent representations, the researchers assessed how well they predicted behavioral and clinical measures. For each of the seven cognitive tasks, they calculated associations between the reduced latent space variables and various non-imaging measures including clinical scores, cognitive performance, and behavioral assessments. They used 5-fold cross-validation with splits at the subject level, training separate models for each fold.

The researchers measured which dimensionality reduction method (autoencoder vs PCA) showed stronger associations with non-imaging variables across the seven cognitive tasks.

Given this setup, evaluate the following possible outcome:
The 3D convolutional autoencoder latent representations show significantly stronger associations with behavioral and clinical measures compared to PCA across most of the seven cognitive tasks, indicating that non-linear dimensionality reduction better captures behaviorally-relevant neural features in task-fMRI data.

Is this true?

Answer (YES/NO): YES